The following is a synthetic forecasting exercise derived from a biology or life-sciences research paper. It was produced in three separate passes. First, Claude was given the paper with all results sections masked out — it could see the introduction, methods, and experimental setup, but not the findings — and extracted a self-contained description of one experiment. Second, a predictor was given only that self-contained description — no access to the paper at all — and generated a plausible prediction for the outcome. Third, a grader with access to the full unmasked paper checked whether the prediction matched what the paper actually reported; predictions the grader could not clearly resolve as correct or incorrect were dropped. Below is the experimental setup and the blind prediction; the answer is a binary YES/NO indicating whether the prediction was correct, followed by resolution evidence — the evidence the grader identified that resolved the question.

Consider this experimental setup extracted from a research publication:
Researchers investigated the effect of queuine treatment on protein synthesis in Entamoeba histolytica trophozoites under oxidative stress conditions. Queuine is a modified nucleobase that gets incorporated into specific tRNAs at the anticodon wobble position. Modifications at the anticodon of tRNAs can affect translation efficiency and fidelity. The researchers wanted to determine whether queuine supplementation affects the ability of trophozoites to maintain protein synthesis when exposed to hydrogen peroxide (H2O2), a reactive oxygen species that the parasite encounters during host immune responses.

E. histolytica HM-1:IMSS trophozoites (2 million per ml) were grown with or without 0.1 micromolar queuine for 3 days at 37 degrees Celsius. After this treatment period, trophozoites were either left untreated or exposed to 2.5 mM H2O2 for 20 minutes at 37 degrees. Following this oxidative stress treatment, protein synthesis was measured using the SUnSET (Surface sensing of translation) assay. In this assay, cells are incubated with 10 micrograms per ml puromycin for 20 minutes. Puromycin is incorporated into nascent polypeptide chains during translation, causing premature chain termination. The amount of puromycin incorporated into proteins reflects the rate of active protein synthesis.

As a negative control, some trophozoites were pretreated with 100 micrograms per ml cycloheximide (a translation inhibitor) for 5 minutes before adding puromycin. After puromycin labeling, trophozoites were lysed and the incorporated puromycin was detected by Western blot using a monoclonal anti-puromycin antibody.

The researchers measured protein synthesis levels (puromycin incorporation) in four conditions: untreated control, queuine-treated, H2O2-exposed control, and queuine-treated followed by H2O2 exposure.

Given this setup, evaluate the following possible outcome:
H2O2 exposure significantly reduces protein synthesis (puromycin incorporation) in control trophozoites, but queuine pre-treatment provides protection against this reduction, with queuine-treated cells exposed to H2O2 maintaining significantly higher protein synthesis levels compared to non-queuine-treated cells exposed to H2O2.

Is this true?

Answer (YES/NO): YES